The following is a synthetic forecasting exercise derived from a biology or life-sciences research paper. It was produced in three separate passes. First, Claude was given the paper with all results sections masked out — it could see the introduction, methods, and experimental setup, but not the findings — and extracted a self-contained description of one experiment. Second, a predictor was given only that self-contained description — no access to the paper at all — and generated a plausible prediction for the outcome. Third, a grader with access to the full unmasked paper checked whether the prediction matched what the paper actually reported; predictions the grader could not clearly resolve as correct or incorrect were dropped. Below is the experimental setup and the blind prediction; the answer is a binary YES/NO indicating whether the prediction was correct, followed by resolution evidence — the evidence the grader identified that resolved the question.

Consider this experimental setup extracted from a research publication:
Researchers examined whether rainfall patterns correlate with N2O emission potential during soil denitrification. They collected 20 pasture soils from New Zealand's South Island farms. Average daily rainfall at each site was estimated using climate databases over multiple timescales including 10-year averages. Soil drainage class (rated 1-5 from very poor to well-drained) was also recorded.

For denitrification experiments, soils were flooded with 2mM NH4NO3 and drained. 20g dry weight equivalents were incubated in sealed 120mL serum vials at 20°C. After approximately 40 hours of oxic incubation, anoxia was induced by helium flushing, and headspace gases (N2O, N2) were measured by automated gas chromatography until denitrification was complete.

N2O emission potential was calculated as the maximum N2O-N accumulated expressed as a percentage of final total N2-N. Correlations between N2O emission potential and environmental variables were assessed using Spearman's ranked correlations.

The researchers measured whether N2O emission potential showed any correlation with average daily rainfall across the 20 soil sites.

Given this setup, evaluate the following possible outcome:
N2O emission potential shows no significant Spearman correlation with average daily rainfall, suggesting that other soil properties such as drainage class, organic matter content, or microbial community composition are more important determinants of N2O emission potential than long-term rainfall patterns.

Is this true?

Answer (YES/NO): NO